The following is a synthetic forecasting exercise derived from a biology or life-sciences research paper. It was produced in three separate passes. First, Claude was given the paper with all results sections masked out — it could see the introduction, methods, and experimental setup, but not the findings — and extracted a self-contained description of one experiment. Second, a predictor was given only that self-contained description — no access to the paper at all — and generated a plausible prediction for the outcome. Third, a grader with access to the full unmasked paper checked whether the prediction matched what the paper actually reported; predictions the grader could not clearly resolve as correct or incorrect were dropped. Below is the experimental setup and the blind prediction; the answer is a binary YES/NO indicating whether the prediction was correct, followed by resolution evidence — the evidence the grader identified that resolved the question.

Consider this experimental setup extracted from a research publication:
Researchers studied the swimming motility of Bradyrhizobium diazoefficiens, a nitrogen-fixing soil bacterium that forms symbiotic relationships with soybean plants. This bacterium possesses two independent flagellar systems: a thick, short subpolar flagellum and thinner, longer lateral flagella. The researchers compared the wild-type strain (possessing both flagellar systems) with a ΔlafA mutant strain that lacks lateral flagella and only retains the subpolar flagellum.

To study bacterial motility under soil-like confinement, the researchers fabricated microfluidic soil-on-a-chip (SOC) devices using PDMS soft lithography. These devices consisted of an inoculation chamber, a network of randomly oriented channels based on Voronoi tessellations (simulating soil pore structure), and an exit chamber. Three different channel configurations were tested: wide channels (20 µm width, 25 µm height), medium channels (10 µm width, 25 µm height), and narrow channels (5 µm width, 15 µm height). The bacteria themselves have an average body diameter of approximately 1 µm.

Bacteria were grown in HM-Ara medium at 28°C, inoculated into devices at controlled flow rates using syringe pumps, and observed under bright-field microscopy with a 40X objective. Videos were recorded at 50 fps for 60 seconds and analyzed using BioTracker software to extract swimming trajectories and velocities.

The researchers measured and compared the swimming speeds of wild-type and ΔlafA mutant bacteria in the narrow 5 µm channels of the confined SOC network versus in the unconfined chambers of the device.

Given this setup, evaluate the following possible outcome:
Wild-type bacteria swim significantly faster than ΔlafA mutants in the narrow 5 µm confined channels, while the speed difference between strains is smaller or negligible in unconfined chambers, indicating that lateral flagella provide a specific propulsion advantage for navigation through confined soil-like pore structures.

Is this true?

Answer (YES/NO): NO